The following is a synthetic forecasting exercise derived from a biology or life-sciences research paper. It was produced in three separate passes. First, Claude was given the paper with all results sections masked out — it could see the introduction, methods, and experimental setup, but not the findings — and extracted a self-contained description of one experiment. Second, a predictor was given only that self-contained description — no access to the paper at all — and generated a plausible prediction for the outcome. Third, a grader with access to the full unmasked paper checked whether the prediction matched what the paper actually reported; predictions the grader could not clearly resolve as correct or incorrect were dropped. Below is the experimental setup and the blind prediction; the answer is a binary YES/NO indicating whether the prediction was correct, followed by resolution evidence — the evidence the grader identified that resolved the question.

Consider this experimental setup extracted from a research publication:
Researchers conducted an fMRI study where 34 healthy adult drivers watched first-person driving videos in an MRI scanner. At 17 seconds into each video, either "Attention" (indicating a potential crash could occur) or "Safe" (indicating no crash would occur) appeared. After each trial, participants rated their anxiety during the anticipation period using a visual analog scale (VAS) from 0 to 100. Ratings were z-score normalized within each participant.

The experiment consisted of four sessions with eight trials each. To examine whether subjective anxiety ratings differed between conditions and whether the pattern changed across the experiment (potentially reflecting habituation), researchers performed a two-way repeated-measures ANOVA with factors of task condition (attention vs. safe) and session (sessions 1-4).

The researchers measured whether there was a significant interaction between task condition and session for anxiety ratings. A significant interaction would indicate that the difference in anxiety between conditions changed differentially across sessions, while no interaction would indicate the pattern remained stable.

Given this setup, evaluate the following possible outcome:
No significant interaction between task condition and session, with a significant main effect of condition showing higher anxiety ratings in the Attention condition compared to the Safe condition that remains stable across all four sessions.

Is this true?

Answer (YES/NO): YES